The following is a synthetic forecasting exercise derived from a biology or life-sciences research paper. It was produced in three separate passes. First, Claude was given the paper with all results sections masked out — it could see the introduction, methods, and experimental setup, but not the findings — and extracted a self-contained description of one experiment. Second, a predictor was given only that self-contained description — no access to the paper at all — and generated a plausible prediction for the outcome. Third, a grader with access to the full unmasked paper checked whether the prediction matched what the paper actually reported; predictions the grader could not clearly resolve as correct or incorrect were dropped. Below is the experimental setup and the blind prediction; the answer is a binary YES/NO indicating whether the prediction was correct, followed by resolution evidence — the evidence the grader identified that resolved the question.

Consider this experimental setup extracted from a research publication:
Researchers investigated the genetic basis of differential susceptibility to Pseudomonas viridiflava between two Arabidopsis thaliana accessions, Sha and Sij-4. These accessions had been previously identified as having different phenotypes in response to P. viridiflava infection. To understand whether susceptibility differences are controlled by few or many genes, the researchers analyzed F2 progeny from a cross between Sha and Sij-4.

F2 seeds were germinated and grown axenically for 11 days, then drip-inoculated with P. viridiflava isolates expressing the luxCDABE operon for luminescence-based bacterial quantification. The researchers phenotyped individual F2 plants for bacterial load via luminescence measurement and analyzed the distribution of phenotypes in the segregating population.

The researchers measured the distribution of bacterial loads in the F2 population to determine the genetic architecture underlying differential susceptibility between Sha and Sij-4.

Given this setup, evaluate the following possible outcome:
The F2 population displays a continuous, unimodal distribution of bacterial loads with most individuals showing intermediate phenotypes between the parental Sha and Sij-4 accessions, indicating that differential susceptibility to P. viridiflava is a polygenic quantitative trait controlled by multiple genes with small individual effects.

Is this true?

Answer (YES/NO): NO